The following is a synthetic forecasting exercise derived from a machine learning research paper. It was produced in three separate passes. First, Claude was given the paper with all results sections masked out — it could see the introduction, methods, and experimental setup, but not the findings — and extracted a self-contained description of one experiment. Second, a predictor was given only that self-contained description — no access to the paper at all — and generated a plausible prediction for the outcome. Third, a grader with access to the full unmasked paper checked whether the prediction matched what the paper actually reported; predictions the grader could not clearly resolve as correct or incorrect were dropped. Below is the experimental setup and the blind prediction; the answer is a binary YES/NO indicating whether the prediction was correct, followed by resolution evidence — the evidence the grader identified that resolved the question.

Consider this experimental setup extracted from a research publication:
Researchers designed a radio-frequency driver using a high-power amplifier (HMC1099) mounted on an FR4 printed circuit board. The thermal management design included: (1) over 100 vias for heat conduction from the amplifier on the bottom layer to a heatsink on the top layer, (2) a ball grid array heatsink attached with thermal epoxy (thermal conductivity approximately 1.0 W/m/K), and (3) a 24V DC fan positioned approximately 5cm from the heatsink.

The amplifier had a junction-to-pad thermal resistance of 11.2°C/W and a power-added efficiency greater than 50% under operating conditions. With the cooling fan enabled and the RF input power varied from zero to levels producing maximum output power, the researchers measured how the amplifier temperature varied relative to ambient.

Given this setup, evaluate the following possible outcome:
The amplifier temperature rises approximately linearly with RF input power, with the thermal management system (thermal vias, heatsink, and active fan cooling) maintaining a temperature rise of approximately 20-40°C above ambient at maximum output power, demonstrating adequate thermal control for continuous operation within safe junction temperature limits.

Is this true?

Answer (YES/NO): NO